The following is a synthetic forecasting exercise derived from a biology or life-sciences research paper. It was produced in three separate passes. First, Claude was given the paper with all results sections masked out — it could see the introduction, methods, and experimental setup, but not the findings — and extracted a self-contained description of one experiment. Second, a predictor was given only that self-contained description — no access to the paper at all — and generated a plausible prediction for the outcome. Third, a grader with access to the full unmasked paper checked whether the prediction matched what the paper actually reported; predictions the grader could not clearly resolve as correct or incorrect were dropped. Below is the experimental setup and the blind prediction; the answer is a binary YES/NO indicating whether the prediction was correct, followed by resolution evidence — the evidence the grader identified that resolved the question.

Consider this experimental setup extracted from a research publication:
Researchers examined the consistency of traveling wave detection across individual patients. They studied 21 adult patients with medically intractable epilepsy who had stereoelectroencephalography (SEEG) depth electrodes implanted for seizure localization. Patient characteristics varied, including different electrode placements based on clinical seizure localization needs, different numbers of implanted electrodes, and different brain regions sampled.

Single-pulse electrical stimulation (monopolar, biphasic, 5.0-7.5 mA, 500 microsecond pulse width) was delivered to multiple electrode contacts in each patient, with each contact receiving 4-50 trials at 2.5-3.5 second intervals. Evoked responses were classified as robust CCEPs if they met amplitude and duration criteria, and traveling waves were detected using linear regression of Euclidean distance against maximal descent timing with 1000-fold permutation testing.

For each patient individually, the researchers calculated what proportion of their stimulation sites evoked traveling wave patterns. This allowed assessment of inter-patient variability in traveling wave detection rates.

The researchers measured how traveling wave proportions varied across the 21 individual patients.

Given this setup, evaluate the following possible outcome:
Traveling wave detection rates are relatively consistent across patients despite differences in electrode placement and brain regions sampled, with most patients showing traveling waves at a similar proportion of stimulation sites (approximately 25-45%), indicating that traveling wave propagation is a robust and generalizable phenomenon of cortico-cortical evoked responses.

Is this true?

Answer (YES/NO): NO